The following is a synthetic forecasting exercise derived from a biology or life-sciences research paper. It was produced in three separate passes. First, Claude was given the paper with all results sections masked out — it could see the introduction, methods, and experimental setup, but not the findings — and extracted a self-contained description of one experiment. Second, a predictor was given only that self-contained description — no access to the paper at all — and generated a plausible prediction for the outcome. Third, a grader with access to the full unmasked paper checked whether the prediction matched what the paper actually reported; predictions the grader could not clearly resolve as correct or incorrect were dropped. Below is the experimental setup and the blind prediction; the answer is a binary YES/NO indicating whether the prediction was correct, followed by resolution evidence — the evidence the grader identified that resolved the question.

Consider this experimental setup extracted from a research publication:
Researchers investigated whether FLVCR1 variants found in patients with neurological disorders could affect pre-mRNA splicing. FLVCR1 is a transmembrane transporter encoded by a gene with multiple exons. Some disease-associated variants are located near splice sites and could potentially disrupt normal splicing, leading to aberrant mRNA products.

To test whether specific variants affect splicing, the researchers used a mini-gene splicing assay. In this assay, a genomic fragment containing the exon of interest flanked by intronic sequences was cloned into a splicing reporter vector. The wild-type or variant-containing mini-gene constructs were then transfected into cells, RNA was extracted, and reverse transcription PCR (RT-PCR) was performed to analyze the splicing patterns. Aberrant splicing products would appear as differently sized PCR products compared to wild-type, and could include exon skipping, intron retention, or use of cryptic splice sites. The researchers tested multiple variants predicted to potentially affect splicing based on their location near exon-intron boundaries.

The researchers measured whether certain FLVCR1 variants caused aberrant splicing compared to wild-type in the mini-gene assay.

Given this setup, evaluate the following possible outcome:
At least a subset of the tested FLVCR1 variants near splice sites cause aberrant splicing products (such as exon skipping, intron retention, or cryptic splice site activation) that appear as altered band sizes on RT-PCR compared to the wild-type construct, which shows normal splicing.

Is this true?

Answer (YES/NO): YES